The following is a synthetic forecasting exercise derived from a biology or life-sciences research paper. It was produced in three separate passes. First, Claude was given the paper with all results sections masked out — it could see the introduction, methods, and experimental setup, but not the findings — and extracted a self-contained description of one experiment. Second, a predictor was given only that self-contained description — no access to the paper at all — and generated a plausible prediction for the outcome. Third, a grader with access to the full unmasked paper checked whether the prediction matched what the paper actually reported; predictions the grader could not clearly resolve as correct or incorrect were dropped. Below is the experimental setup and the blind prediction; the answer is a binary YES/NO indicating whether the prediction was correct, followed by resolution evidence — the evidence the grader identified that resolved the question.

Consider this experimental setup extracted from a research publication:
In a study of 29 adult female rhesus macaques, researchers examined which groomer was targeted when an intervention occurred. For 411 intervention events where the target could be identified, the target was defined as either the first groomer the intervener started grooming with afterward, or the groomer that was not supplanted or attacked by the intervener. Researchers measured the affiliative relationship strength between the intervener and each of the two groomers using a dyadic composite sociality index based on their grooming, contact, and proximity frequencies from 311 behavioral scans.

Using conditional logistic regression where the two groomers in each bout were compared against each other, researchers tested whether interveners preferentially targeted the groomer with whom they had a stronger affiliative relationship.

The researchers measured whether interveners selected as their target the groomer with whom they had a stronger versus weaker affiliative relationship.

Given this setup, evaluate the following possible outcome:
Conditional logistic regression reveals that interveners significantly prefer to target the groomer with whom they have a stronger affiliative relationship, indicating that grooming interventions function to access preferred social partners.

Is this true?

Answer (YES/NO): YES